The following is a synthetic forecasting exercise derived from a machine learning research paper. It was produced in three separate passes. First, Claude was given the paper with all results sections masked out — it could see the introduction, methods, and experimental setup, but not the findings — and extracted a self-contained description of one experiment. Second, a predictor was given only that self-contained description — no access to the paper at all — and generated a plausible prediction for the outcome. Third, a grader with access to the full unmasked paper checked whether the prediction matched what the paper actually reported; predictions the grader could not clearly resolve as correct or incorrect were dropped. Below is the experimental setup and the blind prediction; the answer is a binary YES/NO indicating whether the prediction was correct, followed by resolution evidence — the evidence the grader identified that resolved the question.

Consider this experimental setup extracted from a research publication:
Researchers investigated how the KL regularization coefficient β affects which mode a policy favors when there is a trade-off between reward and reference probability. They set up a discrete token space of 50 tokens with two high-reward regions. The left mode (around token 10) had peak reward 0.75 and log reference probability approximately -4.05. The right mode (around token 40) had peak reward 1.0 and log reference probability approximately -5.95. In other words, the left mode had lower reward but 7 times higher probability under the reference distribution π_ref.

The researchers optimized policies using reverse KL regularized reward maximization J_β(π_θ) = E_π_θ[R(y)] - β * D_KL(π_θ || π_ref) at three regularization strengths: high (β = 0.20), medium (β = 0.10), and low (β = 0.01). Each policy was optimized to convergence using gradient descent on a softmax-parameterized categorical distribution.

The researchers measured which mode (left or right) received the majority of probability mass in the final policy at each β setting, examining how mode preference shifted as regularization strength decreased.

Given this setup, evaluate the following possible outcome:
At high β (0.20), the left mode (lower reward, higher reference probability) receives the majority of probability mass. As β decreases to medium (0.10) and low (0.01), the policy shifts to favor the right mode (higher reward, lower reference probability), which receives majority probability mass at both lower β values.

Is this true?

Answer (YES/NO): YES